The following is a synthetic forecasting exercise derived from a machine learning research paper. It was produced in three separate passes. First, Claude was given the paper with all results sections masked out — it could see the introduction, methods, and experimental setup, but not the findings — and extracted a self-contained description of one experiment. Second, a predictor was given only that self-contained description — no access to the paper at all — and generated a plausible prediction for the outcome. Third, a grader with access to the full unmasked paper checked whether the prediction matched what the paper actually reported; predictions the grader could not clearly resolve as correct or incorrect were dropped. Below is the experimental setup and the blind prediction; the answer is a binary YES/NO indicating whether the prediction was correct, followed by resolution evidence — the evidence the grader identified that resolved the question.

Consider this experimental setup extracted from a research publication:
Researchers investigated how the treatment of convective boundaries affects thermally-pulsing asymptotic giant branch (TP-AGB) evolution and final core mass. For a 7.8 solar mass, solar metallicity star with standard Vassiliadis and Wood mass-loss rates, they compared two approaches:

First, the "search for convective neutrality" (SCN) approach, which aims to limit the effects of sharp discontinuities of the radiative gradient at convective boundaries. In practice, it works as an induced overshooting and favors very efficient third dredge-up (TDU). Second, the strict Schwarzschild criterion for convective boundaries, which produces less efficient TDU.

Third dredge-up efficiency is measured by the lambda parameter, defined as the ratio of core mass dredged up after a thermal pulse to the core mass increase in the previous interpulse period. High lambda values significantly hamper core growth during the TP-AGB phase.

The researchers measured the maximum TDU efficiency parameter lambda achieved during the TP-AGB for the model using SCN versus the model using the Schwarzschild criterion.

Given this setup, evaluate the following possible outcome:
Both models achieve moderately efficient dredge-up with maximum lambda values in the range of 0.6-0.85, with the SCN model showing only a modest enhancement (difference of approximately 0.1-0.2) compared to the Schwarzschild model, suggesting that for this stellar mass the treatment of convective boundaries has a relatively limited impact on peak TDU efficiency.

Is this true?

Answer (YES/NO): NO